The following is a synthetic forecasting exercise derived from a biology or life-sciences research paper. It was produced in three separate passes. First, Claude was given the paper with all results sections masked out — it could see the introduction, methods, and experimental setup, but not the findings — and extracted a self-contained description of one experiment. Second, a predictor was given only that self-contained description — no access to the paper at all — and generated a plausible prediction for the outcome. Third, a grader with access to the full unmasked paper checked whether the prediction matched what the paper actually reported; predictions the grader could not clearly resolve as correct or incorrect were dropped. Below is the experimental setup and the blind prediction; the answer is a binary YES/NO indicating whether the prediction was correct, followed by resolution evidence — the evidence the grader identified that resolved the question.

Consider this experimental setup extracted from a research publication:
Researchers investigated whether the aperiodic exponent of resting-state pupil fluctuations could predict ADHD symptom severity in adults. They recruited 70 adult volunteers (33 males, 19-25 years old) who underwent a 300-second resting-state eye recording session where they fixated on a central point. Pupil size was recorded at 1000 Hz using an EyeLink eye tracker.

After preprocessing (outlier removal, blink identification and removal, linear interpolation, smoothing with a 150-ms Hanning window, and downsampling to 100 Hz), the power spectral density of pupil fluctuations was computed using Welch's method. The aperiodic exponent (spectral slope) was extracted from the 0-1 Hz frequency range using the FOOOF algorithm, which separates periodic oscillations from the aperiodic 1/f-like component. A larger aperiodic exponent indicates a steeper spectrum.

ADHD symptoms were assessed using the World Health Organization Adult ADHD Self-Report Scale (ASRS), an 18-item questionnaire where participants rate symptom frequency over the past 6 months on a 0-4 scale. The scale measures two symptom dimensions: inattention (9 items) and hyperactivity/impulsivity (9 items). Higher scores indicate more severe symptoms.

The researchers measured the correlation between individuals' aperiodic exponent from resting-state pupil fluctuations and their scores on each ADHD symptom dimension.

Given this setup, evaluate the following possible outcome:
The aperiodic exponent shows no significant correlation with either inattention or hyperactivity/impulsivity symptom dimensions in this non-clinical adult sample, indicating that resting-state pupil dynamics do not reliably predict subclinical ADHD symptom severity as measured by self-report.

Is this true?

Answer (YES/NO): NO